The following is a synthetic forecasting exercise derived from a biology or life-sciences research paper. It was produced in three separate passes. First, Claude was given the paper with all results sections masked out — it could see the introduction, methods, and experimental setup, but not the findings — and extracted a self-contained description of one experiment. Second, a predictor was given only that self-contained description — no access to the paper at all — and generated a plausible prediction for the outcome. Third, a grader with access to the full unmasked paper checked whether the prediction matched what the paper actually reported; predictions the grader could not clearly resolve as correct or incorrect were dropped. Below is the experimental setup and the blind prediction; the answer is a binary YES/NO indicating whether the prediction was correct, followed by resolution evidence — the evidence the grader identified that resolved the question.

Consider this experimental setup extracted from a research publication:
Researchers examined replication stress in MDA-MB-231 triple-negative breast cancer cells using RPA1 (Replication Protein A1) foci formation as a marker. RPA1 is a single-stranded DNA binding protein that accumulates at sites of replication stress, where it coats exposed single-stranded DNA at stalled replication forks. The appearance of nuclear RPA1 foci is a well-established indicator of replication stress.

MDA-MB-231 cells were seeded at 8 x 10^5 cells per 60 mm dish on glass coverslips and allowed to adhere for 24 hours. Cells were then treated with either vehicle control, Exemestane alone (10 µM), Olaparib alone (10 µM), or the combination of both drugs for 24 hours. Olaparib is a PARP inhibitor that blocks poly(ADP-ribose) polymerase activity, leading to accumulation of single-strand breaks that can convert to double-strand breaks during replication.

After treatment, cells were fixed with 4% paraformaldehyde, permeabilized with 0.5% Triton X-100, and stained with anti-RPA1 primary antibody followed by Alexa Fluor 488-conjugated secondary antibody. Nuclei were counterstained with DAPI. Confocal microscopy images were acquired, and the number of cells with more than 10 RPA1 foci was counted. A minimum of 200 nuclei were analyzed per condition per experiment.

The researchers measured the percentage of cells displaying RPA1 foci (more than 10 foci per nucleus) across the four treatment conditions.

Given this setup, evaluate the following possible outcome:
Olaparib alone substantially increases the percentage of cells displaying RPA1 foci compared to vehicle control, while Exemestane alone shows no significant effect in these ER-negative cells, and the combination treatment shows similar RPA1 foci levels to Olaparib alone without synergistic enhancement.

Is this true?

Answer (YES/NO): NO